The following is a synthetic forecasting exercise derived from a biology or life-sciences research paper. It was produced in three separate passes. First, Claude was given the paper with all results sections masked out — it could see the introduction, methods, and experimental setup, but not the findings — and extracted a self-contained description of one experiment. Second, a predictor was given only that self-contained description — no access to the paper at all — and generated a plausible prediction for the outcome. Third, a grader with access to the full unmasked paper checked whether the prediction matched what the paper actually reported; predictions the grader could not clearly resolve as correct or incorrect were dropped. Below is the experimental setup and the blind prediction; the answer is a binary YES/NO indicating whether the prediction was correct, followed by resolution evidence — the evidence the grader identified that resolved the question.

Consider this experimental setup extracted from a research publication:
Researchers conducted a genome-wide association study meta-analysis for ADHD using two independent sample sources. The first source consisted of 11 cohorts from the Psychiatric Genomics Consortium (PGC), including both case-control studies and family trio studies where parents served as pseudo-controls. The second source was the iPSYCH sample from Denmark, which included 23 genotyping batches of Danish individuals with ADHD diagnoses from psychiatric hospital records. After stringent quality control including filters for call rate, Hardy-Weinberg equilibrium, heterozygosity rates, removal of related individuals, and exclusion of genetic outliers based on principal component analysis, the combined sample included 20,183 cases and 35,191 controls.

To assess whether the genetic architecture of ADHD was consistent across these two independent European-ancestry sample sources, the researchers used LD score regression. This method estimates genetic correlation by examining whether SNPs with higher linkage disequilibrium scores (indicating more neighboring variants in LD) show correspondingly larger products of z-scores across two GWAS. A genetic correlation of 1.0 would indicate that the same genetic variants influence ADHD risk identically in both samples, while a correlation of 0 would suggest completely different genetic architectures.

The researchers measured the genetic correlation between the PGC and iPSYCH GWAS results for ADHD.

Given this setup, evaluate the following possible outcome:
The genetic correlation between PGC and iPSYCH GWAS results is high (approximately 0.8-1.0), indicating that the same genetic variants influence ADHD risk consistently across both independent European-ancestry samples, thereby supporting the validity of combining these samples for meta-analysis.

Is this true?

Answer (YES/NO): NO